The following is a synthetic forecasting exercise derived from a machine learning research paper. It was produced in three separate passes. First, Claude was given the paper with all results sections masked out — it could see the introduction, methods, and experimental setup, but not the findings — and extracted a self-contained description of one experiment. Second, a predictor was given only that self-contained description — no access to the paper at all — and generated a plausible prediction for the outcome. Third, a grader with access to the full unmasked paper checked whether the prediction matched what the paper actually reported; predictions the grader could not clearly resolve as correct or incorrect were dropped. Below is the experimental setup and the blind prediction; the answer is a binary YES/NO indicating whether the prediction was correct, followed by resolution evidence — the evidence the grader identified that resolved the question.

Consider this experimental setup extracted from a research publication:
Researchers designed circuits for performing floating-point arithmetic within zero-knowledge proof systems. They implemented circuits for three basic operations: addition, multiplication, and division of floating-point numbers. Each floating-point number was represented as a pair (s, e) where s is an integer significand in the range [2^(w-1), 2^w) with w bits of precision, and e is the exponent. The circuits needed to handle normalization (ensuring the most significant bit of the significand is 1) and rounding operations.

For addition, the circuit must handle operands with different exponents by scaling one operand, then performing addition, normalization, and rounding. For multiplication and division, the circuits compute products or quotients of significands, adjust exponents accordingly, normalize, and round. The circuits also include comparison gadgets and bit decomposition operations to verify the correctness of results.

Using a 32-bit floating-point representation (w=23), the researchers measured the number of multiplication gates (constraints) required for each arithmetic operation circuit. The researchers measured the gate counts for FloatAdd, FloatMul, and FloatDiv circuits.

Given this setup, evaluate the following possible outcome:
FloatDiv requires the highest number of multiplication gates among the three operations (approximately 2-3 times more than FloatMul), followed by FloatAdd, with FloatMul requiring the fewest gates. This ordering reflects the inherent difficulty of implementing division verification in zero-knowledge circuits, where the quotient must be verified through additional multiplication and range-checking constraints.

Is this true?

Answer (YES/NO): NO